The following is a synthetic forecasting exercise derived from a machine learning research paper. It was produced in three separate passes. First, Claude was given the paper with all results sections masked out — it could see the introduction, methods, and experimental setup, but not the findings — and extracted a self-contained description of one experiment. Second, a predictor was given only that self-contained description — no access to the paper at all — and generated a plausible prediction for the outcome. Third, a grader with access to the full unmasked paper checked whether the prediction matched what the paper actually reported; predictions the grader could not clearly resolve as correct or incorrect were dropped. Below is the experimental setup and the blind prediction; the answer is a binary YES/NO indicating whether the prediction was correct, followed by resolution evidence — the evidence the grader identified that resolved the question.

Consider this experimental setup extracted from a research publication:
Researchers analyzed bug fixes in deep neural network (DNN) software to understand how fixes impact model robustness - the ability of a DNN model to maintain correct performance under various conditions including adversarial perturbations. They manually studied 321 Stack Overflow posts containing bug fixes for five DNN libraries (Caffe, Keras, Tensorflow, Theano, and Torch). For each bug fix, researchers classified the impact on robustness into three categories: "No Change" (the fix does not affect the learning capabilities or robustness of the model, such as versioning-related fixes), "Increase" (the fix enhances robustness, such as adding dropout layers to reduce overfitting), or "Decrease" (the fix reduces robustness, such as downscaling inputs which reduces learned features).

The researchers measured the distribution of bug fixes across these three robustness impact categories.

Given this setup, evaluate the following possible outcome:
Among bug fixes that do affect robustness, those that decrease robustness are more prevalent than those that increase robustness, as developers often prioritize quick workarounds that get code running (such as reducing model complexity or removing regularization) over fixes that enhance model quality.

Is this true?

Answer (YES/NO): NO